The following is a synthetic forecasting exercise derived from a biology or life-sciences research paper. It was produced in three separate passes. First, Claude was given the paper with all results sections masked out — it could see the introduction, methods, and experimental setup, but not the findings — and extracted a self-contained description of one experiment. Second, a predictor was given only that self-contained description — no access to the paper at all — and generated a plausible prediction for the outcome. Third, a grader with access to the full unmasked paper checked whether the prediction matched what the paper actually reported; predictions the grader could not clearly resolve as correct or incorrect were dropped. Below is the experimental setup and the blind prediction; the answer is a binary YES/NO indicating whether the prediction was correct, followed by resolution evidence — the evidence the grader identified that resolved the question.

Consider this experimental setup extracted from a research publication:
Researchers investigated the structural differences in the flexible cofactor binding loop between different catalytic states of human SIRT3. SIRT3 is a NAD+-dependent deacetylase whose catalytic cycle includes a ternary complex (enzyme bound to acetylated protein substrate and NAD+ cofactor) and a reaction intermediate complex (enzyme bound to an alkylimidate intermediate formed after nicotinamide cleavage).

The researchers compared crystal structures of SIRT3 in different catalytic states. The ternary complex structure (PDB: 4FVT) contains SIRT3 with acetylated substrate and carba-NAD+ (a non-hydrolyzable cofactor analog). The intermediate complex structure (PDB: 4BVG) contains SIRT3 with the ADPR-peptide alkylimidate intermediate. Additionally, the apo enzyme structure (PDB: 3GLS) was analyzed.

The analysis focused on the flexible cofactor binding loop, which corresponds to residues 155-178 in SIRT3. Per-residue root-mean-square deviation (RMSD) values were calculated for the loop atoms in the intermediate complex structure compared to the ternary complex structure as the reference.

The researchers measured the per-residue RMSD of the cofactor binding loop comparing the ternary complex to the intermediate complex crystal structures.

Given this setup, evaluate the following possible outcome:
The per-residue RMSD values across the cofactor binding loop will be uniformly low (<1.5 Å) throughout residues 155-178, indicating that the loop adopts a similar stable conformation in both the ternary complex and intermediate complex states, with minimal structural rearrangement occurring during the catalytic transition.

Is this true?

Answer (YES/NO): NO